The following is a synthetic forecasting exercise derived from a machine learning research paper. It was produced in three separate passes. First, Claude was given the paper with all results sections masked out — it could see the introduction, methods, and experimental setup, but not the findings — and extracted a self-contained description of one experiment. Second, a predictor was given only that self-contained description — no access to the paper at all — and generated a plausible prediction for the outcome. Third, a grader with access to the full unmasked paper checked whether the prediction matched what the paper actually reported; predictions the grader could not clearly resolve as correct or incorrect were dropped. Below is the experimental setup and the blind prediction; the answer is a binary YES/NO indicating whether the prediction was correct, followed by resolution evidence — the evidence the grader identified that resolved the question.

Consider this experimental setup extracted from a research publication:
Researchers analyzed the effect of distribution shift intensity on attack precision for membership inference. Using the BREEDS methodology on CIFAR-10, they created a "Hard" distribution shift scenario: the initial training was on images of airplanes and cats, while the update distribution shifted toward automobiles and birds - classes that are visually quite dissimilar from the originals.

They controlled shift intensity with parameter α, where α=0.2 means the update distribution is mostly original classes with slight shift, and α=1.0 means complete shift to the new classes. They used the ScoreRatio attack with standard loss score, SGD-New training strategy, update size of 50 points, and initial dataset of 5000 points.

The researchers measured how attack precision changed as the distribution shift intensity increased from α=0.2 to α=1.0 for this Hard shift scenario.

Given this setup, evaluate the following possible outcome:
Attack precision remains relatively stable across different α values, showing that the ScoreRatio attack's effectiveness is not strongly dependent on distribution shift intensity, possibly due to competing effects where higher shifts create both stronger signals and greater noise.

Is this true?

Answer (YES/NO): NO